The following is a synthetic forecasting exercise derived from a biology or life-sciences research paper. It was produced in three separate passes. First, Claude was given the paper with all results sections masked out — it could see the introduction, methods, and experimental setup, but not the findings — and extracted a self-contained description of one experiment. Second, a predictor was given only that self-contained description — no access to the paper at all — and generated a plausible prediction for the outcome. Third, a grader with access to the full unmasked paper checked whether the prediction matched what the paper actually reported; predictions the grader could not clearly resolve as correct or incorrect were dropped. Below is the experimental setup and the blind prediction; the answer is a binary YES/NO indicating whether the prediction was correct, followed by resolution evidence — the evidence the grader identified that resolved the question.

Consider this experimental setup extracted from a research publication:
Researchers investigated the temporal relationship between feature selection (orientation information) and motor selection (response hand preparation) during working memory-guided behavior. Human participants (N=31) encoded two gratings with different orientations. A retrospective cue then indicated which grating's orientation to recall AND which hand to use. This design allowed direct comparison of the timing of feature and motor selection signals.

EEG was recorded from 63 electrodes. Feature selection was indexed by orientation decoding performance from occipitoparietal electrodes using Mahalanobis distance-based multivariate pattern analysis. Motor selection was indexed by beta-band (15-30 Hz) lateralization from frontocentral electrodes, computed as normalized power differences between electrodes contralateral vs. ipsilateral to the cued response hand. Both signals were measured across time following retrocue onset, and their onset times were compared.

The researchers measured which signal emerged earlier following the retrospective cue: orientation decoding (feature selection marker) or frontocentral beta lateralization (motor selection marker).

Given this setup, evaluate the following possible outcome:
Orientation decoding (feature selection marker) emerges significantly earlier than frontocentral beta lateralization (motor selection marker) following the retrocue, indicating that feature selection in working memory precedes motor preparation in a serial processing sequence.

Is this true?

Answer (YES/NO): NO